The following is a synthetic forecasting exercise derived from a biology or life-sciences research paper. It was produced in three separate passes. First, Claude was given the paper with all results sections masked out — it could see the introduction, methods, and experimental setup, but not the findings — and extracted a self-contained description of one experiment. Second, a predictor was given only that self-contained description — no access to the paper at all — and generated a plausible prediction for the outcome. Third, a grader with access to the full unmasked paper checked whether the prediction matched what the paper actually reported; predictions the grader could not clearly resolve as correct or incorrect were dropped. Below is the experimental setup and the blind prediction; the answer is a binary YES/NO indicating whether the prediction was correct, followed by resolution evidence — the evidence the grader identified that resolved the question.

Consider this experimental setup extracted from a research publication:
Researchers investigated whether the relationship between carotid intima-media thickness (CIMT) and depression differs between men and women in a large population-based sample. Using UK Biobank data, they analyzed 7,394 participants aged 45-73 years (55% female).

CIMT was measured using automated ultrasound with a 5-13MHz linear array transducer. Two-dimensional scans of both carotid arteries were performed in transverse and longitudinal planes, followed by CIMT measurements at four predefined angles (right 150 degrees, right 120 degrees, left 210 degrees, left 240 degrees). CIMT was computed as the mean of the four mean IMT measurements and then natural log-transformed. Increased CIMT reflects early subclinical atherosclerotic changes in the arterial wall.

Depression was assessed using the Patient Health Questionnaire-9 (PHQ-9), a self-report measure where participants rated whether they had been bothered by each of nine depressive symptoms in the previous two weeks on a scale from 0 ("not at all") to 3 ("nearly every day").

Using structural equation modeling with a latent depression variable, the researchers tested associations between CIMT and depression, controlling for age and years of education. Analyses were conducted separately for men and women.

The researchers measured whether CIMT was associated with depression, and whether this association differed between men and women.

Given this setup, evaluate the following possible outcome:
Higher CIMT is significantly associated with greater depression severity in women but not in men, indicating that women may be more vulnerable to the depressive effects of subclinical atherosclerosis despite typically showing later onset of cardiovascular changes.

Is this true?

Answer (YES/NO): NO